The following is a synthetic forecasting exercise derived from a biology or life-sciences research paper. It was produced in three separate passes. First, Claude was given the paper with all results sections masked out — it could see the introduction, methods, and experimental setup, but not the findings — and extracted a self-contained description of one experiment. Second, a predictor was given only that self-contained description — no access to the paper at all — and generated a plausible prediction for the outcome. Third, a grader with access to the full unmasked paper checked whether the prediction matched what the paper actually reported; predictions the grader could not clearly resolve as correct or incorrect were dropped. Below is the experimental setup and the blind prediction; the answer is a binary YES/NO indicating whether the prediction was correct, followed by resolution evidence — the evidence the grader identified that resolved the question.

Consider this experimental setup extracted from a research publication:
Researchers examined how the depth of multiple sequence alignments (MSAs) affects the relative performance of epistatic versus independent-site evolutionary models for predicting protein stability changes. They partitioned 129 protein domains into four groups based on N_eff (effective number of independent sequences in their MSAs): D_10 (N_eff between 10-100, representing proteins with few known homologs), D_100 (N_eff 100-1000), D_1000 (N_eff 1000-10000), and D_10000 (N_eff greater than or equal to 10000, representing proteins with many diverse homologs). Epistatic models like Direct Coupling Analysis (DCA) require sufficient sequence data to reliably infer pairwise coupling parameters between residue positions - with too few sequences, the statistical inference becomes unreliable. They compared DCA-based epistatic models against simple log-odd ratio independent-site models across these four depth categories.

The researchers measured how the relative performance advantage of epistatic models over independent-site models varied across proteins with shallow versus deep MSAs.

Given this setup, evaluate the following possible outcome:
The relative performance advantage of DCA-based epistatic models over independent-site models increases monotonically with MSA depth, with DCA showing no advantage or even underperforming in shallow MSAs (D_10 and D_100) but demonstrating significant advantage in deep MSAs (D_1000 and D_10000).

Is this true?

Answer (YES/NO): NO